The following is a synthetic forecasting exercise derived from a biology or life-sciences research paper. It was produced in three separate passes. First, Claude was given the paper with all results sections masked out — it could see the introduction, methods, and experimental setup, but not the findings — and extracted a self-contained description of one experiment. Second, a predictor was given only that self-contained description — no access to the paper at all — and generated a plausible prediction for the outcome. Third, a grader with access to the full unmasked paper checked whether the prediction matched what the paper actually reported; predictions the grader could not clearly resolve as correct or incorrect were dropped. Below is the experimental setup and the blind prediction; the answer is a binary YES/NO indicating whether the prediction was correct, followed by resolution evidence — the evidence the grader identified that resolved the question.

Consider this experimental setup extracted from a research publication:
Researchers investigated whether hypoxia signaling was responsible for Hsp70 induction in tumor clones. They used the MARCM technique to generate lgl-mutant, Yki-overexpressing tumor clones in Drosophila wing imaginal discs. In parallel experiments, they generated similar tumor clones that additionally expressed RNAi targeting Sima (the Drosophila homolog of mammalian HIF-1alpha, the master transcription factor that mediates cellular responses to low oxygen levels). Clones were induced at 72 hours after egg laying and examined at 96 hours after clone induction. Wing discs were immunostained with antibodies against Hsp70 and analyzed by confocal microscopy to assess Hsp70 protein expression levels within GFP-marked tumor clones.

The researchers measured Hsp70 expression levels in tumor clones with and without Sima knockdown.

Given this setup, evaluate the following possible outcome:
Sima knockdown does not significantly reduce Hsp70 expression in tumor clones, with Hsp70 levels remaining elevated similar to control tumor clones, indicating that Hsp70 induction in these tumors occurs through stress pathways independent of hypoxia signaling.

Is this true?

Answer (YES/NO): YES